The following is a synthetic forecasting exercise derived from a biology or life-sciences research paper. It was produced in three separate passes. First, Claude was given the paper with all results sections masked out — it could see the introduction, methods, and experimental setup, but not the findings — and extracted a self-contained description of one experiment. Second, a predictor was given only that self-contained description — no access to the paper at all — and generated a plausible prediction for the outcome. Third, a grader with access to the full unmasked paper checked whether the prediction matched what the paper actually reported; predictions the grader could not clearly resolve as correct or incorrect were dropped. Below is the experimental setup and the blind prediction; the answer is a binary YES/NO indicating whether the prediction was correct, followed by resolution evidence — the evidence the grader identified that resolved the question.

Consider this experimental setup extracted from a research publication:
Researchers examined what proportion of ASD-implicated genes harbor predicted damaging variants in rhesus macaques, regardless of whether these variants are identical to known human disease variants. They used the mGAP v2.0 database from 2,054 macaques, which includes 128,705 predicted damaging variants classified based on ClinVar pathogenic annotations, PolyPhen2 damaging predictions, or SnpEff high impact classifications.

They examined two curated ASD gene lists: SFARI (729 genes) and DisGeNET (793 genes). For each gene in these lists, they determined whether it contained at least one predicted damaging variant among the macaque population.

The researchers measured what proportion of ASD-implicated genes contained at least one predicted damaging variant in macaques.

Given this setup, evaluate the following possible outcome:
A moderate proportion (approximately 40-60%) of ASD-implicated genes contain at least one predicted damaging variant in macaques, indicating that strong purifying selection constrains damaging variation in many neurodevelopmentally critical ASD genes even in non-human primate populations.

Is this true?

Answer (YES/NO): NO